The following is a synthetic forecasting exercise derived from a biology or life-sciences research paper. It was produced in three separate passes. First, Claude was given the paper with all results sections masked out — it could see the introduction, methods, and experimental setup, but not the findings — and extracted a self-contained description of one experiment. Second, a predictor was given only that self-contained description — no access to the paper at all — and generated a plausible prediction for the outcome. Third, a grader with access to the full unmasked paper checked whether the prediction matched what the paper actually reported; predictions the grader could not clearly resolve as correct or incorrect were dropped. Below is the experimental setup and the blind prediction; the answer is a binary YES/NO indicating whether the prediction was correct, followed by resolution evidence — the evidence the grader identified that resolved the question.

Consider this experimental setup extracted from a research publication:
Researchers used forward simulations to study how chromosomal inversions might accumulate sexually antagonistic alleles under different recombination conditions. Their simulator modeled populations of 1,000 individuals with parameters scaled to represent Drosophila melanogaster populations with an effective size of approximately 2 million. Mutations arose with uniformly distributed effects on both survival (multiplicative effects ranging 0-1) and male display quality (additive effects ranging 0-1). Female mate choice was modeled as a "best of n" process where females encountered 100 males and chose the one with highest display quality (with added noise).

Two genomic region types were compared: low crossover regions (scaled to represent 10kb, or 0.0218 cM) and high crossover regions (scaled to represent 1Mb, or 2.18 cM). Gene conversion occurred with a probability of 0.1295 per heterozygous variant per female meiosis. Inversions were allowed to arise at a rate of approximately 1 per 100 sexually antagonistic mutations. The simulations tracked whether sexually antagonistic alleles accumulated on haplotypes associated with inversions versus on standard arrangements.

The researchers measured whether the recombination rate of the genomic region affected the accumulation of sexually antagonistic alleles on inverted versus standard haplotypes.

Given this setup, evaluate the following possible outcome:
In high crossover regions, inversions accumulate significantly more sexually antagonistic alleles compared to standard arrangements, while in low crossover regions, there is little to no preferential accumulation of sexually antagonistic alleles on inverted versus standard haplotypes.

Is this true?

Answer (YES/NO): NO